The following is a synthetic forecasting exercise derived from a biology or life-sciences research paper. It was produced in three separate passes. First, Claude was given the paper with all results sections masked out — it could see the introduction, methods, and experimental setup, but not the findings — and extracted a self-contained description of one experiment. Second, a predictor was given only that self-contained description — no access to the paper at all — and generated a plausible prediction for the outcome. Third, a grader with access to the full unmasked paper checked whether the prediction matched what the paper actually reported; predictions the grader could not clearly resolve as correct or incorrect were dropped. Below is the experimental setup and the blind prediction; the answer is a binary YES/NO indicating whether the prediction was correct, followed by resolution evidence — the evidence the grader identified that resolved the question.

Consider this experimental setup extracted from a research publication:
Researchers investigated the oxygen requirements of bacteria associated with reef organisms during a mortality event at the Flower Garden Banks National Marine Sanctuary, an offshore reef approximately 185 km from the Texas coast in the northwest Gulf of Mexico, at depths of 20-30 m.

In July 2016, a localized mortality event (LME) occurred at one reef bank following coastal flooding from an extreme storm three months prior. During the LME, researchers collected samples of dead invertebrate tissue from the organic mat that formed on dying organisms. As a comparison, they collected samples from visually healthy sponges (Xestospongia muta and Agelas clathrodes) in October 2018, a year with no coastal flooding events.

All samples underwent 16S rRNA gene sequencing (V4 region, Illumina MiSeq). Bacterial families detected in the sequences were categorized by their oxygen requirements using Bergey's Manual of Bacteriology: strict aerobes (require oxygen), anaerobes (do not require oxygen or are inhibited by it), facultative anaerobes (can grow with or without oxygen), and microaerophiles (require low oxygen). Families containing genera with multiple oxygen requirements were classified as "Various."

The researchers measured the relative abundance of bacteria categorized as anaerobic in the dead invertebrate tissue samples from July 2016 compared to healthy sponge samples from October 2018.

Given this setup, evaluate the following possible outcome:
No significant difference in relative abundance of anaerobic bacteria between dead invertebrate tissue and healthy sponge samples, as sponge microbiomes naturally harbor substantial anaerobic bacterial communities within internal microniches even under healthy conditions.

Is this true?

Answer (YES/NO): NO